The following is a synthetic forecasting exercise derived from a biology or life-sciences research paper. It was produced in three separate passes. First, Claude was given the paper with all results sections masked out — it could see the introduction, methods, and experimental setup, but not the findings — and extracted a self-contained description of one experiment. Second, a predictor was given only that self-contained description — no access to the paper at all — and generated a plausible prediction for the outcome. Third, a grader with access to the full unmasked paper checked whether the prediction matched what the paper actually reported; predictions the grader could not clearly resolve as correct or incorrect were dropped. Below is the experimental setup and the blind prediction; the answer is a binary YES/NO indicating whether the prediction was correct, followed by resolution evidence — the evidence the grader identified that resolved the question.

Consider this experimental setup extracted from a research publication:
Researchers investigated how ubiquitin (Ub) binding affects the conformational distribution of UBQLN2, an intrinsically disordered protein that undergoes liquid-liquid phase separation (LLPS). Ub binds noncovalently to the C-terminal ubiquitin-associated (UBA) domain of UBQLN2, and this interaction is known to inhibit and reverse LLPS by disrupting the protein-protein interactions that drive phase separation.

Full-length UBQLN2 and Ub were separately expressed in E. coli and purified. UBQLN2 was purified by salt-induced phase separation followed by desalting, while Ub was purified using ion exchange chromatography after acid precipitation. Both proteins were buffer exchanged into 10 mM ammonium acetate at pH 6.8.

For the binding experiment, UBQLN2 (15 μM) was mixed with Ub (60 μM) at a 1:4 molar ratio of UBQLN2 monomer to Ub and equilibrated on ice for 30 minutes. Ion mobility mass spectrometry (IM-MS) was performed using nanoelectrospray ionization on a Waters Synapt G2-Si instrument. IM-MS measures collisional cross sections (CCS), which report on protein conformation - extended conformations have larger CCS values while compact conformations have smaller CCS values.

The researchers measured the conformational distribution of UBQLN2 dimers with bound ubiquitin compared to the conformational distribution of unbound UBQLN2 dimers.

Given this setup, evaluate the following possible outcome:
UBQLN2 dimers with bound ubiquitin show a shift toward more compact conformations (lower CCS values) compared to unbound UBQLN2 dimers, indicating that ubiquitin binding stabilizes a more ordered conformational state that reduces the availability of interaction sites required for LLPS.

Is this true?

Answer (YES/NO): YES